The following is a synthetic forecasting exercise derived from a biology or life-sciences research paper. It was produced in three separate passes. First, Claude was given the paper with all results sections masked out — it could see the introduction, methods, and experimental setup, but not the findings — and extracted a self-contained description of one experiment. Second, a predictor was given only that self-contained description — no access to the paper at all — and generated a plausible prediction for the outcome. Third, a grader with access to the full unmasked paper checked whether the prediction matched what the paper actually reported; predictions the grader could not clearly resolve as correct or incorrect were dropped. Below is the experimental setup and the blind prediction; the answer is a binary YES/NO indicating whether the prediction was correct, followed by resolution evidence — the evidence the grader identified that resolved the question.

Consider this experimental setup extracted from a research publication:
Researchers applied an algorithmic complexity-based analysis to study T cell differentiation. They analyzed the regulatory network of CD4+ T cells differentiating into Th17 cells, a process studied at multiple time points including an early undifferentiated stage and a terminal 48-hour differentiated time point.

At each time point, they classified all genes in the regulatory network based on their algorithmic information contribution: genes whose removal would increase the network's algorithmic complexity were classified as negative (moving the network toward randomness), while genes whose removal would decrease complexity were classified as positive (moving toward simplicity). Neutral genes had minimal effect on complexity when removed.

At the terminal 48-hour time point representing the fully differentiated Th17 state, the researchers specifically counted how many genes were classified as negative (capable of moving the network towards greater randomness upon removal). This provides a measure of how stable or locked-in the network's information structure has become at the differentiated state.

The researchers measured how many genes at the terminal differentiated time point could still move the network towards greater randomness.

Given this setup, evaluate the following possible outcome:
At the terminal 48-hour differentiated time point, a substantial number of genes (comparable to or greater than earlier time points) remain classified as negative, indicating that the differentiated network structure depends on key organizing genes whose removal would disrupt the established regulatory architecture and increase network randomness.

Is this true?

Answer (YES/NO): NO